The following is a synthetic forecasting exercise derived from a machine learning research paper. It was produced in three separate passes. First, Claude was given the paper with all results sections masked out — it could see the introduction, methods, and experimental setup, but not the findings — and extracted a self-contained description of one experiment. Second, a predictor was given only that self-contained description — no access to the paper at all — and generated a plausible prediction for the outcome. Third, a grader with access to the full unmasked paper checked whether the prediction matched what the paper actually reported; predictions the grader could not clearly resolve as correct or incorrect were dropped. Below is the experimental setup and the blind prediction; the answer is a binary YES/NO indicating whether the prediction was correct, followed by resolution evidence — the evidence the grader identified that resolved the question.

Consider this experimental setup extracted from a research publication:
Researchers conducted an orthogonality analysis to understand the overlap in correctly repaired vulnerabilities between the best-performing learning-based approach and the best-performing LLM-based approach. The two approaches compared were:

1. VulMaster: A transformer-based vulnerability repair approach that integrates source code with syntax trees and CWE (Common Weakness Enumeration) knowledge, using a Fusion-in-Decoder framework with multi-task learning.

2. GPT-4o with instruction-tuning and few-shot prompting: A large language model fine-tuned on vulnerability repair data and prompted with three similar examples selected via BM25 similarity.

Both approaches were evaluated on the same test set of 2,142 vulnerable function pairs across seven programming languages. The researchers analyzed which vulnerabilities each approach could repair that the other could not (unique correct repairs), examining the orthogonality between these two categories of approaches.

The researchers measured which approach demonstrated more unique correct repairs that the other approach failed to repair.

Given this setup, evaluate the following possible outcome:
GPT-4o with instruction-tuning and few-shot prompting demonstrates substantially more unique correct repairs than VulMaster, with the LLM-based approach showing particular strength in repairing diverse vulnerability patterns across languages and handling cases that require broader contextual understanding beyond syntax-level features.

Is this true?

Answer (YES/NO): YES